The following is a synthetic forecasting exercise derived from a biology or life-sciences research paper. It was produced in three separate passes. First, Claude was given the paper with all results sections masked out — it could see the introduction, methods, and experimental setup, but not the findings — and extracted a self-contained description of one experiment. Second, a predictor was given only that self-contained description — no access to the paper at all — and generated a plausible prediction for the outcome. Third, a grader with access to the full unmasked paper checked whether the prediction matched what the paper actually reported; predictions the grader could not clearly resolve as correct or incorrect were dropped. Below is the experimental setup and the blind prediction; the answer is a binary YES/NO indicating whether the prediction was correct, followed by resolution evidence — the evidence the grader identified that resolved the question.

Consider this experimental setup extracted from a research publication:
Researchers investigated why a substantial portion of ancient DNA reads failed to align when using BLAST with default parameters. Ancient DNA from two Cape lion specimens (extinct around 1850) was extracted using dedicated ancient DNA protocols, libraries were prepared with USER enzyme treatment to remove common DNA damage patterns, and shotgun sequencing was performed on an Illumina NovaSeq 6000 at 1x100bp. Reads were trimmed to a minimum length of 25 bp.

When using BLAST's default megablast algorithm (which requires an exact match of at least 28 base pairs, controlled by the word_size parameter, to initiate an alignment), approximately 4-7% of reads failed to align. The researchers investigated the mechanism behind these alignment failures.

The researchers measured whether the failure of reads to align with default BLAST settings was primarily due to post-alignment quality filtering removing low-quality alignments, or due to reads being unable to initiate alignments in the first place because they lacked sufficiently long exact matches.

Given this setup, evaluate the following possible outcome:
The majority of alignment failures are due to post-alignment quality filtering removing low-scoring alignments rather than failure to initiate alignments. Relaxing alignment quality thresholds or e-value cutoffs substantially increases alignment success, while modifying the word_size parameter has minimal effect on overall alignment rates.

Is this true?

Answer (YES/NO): NO